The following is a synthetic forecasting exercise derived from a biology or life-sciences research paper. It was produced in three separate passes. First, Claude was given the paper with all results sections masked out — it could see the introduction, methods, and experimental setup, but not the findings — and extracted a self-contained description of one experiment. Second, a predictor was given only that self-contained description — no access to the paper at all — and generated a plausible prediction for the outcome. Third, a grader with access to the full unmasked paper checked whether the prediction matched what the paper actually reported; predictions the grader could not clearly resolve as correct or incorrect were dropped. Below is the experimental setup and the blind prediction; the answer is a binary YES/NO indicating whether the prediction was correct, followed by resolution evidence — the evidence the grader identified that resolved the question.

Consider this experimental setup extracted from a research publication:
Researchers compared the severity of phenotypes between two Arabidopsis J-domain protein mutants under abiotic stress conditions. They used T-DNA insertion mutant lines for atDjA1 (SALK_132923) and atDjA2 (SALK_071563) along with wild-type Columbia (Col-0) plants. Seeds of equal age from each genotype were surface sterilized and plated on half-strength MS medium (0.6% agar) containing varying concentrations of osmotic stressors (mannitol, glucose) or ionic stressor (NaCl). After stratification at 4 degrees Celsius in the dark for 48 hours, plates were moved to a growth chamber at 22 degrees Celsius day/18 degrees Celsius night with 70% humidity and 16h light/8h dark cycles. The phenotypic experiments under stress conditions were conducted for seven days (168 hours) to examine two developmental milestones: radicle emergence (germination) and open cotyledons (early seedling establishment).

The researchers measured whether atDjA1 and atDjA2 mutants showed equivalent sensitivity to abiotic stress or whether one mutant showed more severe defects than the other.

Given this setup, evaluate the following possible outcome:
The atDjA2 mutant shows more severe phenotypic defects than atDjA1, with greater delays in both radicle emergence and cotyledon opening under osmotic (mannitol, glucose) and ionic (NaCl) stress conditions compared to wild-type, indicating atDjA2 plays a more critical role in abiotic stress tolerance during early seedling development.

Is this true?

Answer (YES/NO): NO